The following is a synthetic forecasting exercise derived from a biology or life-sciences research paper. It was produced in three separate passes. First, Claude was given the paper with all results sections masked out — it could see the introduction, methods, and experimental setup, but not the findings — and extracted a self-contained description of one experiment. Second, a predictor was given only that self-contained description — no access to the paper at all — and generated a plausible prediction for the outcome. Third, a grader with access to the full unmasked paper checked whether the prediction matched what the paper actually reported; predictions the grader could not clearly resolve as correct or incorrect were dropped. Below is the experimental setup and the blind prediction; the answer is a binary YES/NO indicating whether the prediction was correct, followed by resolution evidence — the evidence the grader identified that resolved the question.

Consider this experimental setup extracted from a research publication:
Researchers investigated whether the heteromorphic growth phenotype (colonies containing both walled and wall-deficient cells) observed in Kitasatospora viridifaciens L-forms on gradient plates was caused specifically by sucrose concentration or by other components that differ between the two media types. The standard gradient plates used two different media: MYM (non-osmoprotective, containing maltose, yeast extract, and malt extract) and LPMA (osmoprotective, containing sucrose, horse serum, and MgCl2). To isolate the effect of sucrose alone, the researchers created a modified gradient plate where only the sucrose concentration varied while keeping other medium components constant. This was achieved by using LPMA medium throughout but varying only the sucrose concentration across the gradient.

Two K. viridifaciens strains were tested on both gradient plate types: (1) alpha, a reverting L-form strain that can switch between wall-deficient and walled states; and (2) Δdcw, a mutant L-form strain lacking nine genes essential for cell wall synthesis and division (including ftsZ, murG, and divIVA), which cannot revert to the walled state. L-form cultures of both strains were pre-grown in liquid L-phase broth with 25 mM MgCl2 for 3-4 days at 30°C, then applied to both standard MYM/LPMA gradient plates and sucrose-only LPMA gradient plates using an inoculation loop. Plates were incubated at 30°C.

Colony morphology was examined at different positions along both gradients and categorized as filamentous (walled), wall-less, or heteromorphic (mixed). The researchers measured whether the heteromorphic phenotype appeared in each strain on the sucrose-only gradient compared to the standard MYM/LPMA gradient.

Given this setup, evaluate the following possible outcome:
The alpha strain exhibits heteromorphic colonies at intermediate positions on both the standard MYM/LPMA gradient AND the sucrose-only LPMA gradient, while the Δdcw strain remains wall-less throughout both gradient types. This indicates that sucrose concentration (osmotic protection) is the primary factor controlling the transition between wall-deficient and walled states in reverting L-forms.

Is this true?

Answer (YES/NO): NO